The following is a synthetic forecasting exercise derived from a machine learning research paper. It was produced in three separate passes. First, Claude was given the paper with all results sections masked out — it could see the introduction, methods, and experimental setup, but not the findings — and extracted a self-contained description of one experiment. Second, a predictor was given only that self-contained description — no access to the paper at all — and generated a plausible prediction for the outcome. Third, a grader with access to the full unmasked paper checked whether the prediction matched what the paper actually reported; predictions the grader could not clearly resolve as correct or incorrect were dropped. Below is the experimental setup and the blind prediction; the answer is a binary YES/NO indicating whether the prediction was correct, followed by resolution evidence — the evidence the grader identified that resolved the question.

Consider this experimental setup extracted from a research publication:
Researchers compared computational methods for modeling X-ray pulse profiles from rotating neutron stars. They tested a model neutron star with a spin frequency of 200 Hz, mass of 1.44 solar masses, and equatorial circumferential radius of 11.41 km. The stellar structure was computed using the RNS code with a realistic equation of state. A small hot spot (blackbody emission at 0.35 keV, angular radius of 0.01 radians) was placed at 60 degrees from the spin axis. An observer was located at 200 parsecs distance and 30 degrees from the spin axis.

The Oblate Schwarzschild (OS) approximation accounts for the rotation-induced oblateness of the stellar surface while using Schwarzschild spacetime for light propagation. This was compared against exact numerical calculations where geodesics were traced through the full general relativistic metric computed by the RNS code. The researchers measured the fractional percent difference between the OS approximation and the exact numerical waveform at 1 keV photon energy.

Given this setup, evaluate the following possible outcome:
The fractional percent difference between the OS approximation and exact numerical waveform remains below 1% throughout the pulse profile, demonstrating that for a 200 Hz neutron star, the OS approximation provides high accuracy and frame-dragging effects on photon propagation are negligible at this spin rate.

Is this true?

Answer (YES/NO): YES